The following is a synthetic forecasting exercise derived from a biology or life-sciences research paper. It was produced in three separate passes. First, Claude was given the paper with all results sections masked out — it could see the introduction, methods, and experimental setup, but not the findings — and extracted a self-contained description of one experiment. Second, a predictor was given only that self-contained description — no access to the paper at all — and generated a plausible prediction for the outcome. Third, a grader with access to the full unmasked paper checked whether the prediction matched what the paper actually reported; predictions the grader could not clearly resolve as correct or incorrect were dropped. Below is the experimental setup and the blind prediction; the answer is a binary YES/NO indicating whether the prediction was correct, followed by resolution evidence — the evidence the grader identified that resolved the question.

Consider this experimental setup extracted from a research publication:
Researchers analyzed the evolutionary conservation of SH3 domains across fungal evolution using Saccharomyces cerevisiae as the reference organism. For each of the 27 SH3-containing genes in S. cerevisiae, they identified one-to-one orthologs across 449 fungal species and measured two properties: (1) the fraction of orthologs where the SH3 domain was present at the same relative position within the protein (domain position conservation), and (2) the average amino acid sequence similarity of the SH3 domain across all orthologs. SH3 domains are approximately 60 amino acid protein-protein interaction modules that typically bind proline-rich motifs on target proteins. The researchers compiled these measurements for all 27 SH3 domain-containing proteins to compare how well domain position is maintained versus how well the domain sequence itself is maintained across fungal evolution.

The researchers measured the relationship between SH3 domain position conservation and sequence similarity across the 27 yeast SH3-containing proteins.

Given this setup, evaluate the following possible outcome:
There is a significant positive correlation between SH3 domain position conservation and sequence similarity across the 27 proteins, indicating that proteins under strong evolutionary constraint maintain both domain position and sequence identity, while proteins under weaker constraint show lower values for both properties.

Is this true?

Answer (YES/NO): NO